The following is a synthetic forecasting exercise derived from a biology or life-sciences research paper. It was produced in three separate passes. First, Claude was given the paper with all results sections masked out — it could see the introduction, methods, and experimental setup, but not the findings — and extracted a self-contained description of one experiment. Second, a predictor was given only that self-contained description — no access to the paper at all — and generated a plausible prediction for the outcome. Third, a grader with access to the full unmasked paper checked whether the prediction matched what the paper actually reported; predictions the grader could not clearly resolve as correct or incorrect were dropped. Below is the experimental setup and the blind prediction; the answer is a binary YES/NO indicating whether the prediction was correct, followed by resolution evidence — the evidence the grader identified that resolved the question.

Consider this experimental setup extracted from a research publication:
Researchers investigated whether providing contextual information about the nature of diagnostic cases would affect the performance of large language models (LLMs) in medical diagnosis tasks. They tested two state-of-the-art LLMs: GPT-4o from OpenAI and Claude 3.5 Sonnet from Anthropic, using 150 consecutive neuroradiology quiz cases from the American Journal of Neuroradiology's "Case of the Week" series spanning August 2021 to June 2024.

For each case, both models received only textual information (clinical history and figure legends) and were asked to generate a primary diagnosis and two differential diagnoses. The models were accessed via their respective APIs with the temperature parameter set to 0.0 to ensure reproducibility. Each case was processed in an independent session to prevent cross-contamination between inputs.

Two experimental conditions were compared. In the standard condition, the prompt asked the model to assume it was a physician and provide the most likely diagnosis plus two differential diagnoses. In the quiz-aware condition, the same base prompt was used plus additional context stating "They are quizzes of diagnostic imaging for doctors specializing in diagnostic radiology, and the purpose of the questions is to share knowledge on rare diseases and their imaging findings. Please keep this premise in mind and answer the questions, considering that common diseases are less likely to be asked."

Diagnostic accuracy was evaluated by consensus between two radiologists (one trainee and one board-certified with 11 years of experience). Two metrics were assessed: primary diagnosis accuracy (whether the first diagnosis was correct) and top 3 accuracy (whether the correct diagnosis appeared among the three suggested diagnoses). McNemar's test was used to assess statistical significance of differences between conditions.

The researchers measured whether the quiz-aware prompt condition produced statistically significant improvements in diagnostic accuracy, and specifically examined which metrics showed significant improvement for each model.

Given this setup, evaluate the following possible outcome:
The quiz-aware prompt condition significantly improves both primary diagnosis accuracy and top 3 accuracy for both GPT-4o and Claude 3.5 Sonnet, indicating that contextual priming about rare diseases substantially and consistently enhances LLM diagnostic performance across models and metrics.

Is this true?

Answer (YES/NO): NO